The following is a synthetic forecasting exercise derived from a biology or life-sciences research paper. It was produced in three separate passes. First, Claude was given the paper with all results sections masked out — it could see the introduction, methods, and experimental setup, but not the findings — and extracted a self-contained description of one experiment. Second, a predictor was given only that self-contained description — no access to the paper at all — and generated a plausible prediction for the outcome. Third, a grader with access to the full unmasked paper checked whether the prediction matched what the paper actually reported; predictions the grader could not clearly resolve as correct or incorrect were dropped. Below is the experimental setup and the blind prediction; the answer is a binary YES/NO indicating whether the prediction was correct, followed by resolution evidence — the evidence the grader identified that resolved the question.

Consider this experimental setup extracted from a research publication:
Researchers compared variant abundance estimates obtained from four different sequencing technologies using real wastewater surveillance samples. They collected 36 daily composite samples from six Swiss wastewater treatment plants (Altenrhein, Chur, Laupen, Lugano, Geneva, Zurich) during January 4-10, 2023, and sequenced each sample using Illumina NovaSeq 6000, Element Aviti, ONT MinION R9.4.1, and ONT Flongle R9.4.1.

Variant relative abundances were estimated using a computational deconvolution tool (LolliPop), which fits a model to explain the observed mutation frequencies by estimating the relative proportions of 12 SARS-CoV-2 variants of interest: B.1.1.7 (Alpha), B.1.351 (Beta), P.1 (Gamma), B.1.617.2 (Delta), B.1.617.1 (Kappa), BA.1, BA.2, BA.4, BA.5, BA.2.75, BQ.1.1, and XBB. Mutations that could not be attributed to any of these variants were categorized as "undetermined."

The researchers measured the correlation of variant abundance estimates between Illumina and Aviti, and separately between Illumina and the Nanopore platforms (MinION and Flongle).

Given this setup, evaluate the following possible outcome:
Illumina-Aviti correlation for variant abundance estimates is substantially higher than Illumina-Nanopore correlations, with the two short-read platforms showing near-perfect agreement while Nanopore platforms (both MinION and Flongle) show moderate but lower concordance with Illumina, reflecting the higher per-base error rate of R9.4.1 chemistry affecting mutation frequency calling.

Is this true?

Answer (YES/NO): NO